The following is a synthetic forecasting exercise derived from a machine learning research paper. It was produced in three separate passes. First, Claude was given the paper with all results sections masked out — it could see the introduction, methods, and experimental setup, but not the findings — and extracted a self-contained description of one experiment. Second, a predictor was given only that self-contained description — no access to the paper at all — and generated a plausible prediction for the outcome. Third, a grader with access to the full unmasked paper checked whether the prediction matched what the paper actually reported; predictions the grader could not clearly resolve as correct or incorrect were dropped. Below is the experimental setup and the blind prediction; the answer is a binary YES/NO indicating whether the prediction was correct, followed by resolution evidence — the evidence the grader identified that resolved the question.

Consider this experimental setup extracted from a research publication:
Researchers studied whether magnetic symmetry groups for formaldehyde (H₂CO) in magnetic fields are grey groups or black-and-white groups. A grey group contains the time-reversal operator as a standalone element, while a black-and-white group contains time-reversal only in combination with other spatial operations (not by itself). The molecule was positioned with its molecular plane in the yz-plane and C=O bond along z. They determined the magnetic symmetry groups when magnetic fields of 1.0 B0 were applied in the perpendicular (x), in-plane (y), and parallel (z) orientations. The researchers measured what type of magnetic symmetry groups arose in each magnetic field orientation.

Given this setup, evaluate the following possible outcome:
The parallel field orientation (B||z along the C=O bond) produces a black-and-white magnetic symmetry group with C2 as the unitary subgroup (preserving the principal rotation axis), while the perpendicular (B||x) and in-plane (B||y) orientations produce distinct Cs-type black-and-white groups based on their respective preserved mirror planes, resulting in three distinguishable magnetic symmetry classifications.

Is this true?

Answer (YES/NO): NO